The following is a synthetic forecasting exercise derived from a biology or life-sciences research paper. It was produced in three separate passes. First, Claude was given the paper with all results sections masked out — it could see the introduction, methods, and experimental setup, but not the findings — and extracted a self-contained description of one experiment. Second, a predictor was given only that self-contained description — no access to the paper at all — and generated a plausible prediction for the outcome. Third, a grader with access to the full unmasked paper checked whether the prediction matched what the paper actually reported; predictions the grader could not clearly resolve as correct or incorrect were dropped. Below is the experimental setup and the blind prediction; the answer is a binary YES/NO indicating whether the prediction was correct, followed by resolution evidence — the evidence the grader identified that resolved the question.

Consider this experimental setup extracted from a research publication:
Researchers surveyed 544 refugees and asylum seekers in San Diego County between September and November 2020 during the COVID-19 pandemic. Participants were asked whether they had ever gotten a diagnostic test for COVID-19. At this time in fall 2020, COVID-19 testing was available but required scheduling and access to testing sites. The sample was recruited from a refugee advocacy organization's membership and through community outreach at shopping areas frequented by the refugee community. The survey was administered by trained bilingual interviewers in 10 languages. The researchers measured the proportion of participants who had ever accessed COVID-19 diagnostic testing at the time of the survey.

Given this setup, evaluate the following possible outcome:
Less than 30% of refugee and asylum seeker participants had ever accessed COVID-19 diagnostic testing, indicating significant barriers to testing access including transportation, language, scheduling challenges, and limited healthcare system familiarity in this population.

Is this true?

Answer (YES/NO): YES